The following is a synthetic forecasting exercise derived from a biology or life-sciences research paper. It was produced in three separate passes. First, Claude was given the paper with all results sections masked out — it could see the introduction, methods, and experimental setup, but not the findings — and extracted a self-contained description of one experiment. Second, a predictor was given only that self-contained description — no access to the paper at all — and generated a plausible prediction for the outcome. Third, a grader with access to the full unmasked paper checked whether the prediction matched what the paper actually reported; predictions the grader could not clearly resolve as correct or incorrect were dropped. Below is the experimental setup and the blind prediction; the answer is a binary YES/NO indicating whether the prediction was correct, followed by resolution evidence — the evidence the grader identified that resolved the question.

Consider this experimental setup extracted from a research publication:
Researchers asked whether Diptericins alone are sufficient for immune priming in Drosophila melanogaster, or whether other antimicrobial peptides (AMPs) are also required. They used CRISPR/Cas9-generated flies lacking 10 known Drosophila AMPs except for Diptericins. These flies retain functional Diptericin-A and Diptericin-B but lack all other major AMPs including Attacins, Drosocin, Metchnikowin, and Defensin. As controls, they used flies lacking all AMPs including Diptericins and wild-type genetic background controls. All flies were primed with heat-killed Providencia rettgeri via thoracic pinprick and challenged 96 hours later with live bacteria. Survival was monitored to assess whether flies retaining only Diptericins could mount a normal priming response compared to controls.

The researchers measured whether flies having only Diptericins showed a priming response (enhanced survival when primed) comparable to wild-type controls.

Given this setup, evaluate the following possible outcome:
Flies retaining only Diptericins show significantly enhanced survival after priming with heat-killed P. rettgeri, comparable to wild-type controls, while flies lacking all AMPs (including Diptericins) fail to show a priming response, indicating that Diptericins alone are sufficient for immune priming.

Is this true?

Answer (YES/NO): NO